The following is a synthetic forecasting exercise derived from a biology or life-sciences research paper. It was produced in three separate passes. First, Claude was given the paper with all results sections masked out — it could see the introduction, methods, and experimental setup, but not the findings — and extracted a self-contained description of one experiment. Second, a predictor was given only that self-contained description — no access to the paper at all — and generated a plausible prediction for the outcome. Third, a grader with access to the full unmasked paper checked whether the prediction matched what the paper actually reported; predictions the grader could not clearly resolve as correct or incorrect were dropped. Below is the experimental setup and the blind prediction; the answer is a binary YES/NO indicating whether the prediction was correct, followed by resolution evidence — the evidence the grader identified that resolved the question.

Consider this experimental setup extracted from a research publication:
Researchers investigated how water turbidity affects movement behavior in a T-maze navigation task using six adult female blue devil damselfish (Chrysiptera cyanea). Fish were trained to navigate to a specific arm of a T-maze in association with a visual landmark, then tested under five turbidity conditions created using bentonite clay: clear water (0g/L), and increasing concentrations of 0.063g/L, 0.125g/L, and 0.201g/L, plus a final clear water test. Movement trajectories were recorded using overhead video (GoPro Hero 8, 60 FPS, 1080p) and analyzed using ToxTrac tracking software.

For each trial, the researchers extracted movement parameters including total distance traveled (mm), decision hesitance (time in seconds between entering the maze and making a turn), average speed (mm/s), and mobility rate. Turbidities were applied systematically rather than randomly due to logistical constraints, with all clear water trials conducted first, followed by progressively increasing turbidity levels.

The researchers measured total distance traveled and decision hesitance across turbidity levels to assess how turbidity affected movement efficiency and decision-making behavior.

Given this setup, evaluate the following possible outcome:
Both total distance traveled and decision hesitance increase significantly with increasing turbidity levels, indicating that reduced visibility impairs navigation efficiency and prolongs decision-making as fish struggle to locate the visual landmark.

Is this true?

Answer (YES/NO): NO